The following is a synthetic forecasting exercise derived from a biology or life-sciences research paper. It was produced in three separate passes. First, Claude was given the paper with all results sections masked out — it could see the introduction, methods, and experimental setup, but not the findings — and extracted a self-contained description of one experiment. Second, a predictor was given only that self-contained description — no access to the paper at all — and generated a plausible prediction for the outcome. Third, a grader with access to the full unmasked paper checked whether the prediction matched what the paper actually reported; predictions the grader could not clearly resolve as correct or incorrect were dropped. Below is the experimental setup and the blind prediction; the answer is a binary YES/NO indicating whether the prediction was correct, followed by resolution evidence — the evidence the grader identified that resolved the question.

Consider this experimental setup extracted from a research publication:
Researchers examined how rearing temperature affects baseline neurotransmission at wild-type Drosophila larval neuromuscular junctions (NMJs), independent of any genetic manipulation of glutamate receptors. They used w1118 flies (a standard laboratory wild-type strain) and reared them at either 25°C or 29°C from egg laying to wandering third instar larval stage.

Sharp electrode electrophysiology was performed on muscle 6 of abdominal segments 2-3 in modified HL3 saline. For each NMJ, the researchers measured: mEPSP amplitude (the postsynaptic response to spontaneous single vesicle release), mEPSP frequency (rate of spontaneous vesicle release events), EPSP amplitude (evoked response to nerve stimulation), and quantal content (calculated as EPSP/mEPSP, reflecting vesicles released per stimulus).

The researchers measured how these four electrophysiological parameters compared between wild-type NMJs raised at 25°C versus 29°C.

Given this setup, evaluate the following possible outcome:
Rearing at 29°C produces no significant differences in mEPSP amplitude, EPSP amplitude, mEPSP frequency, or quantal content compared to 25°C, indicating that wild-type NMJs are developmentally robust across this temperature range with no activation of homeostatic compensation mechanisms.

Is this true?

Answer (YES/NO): NO